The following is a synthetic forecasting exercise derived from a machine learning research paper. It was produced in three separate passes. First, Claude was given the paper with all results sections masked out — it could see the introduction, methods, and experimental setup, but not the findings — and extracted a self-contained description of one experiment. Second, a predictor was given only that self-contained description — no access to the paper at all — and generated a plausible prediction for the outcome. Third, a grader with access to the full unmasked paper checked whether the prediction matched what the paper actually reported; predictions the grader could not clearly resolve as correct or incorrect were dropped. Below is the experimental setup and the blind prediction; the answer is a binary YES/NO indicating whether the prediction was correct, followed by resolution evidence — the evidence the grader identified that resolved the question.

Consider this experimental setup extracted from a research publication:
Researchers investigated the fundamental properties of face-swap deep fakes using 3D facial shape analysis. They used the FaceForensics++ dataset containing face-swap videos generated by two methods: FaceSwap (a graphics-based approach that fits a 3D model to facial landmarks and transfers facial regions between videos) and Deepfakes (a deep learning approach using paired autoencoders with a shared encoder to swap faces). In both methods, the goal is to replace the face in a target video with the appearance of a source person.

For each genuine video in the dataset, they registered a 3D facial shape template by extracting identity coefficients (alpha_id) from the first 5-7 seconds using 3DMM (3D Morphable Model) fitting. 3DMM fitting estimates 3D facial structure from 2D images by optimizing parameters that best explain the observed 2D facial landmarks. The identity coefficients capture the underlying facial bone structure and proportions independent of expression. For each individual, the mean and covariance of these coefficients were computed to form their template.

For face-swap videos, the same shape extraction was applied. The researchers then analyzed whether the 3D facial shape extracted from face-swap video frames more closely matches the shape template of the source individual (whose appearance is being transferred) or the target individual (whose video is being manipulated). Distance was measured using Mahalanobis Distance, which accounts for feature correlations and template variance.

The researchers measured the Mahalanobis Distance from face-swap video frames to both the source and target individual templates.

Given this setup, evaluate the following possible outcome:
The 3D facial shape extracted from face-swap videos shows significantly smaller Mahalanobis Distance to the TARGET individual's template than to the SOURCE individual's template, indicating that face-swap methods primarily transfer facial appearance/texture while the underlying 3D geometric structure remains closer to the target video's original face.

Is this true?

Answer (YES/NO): YES